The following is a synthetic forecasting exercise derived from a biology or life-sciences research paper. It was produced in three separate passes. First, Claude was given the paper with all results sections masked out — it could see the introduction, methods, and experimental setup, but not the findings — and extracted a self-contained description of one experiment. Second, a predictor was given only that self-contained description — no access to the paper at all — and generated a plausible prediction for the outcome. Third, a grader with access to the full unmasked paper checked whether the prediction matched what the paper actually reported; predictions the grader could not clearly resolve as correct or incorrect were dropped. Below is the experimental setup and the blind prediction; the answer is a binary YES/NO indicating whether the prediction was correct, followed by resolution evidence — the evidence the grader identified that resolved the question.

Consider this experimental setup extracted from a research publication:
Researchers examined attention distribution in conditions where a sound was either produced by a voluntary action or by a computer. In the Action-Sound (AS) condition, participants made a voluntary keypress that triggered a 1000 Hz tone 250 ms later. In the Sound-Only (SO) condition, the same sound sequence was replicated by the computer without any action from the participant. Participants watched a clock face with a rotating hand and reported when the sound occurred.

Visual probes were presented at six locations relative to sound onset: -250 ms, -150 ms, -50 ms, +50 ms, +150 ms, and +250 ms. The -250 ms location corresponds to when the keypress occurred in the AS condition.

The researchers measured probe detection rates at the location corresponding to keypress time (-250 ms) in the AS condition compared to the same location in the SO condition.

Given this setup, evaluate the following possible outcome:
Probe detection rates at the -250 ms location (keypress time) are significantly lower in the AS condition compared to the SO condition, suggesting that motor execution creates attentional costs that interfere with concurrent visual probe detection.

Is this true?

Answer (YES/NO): NO